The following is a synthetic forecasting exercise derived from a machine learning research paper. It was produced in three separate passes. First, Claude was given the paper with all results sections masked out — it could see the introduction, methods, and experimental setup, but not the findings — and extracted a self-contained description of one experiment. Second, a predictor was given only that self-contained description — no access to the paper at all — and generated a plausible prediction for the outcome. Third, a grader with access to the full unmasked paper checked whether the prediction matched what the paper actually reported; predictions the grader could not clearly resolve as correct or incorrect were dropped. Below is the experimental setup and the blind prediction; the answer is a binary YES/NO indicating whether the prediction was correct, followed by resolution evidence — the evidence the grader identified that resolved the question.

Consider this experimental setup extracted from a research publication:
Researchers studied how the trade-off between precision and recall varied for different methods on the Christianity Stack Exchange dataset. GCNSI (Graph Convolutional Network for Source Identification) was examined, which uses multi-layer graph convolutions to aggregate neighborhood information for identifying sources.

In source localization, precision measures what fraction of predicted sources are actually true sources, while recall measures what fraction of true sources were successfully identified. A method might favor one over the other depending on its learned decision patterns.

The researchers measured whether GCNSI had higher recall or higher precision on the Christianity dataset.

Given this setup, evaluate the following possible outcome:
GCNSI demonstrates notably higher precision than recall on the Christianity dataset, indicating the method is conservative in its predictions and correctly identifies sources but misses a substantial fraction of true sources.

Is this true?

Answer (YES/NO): NO